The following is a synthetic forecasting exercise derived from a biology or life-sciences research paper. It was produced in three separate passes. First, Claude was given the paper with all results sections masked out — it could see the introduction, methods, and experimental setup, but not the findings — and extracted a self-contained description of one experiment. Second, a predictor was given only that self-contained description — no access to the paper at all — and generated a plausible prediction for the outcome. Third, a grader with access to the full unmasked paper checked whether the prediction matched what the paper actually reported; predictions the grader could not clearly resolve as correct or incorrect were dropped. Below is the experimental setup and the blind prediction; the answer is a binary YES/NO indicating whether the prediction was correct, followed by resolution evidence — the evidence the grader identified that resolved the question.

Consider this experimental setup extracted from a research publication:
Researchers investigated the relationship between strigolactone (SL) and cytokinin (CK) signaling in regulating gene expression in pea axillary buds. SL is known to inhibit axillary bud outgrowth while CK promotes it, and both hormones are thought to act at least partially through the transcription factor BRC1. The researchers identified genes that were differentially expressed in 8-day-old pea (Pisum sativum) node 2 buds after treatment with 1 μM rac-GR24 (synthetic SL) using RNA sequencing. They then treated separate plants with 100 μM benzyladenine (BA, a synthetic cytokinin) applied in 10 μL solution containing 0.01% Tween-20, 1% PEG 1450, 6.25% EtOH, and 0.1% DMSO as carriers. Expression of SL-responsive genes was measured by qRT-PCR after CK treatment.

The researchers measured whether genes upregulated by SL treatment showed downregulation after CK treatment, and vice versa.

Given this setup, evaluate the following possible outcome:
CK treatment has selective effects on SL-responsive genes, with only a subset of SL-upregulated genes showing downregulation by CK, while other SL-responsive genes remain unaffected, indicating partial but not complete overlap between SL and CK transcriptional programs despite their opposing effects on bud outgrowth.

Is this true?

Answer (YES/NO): NO